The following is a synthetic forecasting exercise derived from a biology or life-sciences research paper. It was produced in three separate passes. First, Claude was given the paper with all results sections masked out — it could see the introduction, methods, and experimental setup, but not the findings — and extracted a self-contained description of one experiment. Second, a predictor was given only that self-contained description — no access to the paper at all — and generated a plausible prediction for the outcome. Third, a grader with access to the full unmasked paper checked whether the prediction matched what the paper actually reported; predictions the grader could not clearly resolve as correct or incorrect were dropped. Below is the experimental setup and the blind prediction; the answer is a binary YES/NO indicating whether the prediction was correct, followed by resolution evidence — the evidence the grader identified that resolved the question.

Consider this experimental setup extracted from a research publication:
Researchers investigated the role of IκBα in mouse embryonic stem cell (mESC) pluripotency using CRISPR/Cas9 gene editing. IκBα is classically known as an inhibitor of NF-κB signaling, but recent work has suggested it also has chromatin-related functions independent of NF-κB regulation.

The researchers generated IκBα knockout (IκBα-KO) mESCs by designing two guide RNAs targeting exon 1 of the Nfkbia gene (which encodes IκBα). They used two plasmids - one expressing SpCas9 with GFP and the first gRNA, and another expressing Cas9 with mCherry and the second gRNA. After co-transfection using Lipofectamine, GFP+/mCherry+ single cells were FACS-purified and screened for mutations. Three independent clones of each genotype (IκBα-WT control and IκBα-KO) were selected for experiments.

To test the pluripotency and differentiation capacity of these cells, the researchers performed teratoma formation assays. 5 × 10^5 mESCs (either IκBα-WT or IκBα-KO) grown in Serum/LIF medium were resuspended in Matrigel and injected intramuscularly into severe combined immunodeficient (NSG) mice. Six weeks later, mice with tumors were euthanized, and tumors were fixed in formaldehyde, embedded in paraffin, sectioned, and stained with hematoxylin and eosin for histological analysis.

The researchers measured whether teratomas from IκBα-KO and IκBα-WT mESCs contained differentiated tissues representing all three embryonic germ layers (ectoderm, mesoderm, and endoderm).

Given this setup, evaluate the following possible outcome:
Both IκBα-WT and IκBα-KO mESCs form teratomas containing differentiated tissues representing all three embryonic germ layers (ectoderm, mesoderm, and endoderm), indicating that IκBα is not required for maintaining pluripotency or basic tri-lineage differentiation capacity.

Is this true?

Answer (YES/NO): NO